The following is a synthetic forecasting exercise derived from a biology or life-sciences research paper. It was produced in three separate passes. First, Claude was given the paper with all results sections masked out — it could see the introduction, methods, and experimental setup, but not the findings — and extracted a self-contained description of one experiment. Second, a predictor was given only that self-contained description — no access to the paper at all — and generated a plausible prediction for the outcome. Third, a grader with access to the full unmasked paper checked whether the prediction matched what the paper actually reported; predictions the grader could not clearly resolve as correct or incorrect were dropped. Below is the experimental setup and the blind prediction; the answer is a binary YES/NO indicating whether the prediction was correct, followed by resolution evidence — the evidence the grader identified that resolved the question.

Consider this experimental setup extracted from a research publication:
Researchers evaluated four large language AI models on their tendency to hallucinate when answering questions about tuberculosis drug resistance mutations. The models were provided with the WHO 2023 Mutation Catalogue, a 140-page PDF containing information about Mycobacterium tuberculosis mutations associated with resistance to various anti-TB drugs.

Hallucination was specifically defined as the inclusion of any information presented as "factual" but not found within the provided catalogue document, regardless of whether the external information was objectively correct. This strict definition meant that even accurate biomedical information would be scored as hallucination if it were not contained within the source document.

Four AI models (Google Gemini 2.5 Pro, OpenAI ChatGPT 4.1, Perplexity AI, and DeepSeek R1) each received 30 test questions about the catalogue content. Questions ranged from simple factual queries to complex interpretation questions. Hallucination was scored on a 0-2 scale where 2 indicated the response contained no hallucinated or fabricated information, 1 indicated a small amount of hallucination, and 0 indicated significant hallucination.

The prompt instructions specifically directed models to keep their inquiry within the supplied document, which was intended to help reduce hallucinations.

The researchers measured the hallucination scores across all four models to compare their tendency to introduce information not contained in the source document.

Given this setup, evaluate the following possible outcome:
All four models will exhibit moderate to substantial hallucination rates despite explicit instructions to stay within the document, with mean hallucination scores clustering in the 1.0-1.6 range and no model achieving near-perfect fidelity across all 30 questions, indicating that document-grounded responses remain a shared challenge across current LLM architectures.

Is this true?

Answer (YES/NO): NO